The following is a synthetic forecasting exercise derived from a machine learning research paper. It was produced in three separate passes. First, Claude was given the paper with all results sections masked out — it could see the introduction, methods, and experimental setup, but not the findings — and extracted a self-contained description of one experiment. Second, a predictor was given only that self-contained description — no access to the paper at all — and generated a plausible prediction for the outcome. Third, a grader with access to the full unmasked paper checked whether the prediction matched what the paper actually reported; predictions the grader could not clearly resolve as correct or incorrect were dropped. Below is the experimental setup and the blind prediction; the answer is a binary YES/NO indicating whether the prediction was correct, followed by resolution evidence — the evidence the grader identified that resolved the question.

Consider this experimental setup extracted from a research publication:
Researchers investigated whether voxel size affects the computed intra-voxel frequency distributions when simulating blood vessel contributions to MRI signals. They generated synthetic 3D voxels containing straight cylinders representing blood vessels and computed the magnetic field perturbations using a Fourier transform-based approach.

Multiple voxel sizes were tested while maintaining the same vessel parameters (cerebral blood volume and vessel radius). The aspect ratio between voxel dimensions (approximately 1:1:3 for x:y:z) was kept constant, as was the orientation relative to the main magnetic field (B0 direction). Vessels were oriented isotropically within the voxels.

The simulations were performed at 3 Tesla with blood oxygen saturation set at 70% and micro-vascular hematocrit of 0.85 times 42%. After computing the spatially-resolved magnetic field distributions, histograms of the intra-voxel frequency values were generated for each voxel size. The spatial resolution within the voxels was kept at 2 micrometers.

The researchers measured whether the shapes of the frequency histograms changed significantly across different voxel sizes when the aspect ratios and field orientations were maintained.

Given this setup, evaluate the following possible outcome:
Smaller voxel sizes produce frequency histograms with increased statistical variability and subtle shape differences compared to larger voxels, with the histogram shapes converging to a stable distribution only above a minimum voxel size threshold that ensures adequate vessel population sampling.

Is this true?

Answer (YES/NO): NO